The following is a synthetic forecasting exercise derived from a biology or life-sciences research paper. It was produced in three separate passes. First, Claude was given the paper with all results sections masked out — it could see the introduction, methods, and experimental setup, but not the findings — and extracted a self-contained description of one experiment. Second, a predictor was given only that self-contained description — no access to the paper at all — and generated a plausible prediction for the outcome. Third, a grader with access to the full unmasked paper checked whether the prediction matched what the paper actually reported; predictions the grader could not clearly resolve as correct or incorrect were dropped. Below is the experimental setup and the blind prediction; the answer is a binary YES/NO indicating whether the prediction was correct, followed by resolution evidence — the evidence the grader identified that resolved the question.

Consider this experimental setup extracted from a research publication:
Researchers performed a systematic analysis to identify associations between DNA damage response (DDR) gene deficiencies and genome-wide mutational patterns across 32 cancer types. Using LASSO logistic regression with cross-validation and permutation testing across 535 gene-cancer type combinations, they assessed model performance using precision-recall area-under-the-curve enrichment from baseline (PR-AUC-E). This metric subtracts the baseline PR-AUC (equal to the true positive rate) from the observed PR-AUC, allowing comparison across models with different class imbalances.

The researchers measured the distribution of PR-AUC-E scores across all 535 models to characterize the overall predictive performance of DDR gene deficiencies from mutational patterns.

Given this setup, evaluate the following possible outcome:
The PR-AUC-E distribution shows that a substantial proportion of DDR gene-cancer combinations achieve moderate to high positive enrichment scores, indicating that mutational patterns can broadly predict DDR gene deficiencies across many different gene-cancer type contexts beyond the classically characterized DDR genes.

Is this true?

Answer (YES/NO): NO